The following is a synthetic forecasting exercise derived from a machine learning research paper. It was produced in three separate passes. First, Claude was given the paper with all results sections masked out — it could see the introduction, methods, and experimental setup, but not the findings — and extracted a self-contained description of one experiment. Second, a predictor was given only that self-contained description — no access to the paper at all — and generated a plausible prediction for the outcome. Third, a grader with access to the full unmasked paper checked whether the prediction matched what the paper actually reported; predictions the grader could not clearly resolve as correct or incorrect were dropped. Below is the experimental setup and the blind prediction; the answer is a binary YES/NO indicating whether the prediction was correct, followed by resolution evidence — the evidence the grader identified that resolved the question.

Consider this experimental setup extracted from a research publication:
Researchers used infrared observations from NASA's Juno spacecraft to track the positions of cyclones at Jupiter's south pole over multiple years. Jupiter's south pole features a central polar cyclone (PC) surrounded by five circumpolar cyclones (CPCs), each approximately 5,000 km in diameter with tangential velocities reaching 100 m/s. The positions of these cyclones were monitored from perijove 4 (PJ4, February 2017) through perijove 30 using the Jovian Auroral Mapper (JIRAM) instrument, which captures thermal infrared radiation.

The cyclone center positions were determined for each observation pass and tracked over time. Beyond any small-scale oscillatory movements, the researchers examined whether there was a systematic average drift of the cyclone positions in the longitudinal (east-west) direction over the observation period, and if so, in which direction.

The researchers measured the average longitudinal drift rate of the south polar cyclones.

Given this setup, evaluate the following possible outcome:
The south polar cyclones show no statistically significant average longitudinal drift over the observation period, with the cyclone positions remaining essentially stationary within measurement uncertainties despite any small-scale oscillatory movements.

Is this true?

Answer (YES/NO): NO